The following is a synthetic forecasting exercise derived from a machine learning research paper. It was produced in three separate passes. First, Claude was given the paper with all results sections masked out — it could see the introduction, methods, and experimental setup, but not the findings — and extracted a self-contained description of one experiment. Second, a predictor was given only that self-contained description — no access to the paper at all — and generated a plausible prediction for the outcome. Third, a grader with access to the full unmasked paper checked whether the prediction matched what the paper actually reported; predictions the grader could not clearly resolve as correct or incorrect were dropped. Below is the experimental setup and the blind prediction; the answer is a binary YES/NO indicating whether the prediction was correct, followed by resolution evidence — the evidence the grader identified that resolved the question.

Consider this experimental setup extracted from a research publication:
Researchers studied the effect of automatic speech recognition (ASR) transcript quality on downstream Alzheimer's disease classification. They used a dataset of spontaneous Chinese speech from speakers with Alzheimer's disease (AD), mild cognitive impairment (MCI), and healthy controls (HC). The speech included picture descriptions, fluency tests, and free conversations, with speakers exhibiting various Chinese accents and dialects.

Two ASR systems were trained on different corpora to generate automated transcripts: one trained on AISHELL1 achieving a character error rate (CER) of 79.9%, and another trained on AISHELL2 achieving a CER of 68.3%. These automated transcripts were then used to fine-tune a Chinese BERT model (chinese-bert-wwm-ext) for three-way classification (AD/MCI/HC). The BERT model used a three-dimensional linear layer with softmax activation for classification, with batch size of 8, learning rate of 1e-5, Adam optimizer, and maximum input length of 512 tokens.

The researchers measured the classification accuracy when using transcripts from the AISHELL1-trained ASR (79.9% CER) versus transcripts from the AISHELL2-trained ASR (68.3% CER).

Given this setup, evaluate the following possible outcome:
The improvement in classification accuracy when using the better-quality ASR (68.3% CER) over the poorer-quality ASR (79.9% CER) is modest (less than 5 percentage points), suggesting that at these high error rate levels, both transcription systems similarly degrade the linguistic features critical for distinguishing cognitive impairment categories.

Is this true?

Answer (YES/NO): YES